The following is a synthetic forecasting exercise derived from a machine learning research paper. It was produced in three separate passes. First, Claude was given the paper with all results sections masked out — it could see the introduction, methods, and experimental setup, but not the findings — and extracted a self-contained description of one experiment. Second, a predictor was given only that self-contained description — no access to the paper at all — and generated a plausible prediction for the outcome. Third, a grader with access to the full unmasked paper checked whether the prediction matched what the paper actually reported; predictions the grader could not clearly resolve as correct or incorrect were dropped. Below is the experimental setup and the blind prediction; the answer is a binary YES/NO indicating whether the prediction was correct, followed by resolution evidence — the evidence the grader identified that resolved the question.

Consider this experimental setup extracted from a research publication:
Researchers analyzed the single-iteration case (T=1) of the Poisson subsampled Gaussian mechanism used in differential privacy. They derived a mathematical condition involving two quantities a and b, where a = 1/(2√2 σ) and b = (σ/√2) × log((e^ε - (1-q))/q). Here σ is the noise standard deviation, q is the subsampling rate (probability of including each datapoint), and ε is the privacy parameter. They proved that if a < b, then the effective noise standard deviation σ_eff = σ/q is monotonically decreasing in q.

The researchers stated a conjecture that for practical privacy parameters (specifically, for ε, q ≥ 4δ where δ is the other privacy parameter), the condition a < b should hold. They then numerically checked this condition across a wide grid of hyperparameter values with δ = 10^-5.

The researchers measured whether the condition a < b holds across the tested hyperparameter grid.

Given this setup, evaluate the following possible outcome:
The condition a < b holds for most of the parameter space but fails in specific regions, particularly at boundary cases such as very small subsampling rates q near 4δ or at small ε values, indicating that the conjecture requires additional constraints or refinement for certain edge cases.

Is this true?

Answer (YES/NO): NO